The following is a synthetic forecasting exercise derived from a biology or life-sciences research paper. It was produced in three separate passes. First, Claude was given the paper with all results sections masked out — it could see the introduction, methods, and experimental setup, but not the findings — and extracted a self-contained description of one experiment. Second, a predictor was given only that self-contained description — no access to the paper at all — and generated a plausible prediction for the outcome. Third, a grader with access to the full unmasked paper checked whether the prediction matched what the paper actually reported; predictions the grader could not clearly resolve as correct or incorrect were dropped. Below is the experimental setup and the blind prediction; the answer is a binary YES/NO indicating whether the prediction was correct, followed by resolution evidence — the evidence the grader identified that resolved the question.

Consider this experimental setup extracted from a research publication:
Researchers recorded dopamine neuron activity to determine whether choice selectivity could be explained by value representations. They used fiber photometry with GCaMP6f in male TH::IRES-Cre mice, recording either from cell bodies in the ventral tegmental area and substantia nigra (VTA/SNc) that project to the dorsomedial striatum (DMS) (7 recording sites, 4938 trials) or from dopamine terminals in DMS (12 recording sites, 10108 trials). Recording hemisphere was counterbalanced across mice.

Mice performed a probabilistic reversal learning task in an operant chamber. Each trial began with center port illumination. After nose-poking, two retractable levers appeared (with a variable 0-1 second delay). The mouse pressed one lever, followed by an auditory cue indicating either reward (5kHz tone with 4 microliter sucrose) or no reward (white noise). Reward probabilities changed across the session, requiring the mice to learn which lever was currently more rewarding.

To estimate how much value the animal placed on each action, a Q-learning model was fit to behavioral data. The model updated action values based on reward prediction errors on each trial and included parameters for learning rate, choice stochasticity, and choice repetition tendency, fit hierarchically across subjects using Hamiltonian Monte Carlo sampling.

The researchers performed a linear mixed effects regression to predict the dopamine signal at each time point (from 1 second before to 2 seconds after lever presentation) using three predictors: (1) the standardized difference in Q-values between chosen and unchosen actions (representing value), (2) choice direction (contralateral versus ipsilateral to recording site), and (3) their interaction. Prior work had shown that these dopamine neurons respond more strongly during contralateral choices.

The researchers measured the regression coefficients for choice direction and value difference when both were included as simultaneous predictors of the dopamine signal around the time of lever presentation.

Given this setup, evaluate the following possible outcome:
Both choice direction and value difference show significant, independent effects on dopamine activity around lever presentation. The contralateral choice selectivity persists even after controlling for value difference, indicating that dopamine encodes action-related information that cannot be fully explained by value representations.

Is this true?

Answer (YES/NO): YES